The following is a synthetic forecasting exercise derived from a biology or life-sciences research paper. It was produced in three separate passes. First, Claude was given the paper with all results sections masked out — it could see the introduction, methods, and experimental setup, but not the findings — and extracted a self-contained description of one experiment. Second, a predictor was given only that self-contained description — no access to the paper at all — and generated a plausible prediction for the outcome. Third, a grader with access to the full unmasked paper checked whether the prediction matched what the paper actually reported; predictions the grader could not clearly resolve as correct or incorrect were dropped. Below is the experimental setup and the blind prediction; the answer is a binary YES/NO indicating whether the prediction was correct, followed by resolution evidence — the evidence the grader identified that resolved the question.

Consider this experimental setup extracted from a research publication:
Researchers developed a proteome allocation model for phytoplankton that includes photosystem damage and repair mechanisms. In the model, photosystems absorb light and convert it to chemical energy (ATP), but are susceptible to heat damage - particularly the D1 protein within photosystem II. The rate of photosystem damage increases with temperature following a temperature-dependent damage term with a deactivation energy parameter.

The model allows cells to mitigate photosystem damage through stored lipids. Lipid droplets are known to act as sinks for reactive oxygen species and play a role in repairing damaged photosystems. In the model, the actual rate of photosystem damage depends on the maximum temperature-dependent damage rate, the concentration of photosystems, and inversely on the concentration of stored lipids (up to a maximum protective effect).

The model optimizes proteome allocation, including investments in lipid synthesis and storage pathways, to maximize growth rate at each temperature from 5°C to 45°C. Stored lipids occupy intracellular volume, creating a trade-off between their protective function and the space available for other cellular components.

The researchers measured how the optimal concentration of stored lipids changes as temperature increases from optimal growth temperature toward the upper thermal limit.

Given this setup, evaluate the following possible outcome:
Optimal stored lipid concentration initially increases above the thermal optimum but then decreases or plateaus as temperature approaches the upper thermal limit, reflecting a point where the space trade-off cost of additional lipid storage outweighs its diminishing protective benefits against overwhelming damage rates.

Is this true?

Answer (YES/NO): NO